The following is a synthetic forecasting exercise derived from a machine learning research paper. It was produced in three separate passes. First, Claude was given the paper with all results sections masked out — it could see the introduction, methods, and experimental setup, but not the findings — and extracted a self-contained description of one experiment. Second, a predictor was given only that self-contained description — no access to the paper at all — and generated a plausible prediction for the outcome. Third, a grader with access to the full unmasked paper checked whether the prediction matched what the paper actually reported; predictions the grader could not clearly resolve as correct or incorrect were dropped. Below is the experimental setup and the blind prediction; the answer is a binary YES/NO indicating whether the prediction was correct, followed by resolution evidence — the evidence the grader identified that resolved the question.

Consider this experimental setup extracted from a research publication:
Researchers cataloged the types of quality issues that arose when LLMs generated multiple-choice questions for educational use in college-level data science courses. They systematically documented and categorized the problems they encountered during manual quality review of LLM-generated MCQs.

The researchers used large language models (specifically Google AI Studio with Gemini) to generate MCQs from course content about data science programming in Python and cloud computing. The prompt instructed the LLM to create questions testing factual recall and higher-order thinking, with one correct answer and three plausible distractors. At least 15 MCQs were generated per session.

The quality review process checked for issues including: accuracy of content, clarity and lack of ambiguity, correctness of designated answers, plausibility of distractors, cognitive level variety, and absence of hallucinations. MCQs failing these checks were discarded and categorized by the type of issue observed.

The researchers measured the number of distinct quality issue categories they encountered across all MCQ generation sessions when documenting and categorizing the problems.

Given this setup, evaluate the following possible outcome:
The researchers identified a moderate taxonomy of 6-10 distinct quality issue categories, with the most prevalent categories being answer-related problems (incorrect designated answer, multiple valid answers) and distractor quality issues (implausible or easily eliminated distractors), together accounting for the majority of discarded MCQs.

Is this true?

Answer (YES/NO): NO